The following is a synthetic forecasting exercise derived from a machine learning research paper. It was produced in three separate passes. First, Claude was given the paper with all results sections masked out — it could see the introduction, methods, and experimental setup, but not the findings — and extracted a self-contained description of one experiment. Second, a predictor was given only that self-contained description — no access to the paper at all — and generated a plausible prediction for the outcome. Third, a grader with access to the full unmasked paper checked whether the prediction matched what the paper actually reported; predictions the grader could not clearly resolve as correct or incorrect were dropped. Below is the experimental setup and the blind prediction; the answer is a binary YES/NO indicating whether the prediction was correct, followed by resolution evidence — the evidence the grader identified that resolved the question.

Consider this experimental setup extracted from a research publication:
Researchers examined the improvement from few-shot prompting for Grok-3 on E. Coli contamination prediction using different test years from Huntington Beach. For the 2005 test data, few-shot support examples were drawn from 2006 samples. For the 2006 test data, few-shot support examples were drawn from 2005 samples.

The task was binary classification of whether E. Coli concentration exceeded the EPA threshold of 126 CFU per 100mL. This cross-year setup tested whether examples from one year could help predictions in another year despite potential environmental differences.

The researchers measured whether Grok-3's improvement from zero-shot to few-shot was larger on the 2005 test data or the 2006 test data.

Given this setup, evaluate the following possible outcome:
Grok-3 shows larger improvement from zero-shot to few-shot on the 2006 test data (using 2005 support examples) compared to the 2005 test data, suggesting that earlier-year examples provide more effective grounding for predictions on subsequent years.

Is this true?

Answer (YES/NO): YES